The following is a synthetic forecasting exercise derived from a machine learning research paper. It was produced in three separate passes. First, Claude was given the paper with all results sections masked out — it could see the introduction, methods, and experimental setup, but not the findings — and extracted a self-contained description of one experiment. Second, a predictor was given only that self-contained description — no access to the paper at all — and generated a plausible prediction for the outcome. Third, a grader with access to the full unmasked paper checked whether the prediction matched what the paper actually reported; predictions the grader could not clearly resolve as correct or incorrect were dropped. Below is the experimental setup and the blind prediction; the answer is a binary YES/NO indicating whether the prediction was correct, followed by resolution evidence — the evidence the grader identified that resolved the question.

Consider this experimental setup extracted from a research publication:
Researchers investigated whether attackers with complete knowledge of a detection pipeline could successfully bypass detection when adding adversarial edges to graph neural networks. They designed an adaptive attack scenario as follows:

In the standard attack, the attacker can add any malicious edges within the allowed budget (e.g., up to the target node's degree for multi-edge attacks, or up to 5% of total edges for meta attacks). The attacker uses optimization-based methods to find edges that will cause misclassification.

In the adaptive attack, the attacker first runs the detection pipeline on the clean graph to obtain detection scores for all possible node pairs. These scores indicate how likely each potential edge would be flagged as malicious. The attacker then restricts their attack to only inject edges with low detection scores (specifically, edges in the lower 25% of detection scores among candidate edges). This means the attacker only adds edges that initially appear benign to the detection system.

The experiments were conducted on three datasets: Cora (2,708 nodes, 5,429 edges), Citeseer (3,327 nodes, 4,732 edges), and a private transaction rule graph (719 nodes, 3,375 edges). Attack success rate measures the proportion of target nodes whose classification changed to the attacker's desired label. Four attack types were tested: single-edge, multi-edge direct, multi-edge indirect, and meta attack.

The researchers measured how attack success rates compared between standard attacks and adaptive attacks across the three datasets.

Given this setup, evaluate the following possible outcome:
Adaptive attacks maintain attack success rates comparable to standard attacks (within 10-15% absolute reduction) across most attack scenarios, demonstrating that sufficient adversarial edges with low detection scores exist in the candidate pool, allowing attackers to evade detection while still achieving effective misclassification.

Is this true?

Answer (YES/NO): NO